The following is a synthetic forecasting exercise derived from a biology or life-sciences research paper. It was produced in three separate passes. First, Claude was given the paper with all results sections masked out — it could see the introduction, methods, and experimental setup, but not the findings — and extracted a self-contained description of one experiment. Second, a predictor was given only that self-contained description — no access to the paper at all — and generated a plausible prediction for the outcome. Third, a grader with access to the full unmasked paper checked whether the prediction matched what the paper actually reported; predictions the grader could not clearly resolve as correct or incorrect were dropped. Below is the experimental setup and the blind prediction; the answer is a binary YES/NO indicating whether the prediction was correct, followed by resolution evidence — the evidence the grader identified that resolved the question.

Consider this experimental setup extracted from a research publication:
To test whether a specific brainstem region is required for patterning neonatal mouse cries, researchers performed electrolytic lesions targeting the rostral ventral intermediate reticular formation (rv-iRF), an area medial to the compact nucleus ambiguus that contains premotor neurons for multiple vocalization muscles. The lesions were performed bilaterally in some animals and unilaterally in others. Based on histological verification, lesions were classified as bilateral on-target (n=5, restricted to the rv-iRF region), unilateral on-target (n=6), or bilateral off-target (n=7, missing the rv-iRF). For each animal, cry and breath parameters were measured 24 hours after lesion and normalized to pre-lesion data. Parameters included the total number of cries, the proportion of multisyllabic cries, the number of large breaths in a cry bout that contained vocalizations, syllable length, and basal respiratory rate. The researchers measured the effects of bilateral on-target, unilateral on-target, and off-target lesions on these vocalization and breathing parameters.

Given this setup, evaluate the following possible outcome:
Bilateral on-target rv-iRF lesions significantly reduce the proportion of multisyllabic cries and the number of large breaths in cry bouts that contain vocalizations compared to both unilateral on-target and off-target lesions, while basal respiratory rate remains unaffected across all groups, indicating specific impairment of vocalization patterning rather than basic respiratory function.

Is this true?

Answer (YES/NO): NO